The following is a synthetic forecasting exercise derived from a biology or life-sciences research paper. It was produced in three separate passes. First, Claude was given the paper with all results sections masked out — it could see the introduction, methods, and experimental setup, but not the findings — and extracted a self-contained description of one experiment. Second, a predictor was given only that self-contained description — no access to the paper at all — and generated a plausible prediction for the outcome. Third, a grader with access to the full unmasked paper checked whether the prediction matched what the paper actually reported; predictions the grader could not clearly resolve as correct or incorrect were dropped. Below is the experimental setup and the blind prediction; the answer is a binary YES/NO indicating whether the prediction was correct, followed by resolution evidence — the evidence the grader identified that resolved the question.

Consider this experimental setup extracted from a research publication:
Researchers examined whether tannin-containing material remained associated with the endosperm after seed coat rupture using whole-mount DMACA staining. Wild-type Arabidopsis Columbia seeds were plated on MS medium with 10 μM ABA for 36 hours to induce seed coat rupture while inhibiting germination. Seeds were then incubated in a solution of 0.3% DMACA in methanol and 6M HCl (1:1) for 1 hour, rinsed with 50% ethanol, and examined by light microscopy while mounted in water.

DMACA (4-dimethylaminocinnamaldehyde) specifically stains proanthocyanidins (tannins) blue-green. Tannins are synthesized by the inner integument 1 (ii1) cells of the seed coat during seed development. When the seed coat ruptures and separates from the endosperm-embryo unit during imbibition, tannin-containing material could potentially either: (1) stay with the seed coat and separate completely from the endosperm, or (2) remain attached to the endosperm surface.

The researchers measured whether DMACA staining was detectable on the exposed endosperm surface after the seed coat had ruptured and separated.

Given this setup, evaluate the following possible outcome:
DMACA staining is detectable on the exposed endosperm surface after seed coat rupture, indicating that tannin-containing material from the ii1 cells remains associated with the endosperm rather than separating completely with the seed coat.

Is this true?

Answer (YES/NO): YES